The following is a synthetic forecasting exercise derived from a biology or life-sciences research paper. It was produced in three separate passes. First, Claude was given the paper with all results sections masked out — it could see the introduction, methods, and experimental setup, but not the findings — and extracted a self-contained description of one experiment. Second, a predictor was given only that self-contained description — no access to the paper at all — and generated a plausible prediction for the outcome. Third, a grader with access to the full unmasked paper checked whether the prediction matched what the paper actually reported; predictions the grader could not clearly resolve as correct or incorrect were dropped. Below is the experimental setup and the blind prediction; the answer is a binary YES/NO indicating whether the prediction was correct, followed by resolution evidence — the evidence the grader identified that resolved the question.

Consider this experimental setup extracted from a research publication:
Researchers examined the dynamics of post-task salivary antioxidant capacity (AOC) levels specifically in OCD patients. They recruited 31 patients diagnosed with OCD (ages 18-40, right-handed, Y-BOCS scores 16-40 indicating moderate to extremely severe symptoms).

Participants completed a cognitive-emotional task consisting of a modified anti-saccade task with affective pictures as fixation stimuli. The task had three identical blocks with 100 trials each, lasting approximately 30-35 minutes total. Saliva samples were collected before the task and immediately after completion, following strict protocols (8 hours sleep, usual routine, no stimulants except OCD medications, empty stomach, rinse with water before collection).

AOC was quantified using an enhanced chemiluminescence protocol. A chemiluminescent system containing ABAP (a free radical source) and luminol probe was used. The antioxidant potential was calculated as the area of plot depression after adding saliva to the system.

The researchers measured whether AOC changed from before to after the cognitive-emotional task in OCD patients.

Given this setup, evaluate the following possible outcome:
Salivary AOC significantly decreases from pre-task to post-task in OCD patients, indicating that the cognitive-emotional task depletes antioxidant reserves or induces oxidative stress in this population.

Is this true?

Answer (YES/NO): NO